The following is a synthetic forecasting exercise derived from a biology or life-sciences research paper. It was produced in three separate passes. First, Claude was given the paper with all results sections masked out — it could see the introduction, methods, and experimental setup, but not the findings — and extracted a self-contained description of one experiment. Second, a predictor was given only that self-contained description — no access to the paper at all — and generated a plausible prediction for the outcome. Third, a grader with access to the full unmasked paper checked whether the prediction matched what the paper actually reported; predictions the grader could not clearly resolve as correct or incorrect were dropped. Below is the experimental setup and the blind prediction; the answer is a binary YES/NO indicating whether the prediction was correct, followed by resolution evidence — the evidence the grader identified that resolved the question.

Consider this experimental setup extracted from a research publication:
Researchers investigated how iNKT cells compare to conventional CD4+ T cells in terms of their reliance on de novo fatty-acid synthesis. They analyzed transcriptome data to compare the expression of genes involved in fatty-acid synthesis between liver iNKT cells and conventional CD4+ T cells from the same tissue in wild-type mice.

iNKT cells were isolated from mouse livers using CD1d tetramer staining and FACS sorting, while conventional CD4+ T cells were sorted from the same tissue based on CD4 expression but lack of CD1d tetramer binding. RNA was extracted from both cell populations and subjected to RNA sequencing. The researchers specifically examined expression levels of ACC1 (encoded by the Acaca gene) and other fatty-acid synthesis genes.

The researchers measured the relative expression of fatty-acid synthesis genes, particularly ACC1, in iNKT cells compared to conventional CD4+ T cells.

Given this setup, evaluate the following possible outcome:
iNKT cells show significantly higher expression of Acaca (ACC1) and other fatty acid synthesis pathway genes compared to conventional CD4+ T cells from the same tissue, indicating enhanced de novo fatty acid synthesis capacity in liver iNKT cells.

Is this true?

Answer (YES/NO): YES